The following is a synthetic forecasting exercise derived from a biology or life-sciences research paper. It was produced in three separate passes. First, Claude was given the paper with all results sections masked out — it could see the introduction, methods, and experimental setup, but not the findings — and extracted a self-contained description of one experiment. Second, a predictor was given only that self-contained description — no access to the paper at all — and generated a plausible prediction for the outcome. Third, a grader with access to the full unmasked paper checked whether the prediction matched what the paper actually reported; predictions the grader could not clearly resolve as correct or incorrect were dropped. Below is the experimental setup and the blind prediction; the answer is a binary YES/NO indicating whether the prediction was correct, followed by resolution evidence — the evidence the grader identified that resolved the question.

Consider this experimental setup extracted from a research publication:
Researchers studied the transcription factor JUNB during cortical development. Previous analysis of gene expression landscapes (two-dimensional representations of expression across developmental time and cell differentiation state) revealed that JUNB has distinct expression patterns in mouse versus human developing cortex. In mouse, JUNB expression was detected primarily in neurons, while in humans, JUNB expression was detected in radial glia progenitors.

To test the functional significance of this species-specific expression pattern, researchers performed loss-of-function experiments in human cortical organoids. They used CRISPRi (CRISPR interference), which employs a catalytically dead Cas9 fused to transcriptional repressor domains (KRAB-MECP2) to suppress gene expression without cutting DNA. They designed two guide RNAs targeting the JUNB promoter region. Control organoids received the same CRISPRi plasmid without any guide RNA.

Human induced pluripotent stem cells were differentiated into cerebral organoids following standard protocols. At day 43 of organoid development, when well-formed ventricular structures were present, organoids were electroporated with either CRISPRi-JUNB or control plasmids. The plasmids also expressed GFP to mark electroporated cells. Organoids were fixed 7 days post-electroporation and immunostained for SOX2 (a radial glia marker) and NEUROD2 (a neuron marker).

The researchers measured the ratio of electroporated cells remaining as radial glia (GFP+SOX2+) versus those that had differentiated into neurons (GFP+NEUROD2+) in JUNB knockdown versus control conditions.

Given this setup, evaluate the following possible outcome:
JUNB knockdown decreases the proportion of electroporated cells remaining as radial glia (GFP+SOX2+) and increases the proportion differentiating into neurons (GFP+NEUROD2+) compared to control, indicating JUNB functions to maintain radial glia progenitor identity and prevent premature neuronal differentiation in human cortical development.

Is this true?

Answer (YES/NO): YES